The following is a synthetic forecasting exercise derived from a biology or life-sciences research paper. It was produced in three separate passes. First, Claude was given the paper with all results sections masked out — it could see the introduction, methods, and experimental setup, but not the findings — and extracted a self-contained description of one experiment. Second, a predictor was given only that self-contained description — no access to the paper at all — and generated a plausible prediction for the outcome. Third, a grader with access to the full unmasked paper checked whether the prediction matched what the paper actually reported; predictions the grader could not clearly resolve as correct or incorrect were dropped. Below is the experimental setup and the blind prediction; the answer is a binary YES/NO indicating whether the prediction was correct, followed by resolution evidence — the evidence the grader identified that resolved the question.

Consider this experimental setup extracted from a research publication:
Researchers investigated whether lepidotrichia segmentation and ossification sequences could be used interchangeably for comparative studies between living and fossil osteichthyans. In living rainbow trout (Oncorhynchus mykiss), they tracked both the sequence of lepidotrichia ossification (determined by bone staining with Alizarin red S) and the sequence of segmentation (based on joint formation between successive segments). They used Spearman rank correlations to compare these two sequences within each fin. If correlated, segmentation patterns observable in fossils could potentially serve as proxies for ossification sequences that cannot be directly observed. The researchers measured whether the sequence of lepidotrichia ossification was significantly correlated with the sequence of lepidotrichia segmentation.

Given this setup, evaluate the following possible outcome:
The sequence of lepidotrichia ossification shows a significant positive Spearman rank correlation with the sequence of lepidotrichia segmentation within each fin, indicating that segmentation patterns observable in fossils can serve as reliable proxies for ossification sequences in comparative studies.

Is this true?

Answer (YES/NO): NO